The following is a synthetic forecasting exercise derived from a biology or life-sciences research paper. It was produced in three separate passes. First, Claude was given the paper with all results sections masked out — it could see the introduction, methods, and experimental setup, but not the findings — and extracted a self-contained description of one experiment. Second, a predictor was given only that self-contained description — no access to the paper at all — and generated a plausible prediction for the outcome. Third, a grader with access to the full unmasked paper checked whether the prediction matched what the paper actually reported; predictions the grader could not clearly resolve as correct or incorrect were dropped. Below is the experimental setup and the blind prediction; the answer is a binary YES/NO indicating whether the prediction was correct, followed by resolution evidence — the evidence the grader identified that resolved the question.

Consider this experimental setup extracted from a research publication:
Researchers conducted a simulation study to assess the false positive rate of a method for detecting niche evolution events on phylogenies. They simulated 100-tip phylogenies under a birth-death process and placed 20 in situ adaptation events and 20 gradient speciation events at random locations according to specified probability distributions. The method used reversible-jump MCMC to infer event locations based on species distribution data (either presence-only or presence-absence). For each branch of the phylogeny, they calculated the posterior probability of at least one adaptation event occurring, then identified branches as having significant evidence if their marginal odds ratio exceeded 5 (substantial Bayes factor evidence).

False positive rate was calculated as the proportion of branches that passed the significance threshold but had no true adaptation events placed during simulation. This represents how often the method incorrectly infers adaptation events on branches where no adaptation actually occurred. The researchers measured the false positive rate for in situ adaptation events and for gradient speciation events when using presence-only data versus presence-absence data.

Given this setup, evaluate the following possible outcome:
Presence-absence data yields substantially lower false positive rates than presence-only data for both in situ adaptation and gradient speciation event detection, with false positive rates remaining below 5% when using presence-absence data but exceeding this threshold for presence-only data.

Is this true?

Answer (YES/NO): NO